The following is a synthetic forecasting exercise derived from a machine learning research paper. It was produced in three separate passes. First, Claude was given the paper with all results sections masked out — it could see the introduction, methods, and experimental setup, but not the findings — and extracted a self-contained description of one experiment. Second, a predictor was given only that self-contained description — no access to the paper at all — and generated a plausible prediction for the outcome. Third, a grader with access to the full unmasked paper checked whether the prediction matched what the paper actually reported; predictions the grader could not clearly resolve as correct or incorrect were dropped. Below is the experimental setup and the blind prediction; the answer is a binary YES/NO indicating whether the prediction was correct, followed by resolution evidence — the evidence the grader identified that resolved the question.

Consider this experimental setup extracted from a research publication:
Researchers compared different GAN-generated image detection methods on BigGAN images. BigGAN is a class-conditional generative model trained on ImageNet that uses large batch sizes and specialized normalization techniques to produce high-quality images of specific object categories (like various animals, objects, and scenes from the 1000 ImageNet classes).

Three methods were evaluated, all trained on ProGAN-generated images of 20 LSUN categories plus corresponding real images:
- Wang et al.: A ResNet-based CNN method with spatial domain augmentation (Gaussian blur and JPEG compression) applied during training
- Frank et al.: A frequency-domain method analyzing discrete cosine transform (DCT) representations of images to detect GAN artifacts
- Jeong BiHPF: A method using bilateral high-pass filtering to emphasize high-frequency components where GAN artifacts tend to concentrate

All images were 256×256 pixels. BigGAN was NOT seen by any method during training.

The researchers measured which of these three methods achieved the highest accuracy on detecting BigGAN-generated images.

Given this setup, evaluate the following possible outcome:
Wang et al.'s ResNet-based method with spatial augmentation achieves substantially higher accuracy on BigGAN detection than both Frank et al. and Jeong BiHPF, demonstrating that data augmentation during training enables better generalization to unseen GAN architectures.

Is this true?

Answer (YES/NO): NO